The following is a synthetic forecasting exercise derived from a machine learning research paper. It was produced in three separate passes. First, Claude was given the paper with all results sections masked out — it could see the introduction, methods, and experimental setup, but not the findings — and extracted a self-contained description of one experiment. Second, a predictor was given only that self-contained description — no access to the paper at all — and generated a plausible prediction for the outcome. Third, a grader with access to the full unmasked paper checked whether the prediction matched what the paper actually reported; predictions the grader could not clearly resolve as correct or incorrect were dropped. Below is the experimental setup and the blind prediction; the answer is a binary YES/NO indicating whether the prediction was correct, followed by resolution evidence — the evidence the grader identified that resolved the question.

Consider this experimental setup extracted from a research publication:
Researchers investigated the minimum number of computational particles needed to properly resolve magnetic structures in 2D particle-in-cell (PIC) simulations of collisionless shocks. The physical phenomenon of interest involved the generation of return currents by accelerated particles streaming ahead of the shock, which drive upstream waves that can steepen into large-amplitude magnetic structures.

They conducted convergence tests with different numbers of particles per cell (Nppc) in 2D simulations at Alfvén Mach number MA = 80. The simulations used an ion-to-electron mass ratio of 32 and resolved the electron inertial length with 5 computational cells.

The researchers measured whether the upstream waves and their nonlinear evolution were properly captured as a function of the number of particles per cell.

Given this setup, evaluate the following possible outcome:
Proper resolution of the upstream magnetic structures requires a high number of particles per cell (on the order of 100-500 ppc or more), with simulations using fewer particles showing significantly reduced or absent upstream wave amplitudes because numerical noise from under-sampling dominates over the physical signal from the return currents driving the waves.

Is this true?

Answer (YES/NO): NO